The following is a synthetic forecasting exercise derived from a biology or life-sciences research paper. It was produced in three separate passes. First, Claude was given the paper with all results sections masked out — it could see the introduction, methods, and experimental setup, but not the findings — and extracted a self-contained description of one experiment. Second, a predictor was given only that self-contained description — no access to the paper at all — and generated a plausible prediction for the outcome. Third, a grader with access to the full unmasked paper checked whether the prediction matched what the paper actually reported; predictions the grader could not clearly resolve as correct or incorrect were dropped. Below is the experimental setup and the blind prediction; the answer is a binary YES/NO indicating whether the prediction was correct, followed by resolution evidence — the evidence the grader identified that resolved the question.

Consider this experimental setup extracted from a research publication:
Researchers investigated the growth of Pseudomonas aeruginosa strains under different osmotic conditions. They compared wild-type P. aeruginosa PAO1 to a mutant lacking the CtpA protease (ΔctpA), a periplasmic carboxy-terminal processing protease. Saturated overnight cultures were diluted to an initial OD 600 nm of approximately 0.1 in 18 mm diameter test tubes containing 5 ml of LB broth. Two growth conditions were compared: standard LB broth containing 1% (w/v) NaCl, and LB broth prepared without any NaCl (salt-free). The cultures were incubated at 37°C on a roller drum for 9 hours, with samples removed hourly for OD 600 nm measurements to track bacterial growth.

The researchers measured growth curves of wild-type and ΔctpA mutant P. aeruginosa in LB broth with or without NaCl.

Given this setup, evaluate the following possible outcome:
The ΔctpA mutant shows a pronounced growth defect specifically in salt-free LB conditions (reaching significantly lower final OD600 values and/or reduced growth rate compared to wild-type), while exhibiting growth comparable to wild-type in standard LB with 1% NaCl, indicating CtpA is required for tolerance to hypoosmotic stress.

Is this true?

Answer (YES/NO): NO